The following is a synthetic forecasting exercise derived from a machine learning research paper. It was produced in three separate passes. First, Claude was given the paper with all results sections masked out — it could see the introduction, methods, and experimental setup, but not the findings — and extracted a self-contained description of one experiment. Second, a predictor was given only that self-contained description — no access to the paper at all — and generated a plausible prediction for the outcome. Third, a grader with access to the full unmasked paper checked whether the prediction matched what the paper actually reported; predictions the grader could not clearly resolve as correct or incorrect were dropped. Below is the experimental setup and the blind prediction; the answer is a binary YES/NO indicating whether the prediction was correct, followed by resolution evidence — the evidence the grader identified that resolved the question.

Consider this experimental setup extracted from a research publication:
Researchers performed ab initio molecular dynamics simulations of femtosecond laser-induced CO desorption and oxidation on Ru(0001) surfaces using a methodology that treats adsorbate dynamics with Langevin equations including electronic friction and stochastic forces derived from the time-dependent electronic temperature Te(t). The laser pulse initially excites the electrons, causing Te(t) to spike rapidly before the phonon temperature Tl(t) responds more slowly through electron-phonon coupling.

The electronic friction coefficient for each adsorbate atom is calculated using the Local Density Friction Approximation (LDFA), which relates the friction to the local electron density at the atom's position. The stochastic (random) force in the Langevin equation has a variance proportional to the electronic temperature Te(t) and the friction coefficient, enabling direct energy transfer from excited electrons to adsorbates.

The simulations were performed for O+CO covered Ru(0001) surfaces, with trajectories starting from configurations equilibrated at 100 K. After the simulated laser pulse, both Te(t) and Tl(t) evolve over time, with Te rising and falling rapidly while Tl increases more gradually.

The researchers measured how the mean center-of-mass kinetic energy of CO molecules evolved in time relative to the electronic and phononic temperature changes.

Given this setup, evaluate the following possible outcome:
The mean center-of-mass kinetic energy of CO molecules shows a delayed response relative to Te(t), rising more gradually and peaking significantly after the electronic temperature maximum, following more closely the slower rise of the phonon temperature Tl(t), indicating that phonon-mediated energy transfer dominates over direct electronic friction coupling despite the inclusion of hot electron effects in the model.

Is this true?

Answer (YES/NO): NO